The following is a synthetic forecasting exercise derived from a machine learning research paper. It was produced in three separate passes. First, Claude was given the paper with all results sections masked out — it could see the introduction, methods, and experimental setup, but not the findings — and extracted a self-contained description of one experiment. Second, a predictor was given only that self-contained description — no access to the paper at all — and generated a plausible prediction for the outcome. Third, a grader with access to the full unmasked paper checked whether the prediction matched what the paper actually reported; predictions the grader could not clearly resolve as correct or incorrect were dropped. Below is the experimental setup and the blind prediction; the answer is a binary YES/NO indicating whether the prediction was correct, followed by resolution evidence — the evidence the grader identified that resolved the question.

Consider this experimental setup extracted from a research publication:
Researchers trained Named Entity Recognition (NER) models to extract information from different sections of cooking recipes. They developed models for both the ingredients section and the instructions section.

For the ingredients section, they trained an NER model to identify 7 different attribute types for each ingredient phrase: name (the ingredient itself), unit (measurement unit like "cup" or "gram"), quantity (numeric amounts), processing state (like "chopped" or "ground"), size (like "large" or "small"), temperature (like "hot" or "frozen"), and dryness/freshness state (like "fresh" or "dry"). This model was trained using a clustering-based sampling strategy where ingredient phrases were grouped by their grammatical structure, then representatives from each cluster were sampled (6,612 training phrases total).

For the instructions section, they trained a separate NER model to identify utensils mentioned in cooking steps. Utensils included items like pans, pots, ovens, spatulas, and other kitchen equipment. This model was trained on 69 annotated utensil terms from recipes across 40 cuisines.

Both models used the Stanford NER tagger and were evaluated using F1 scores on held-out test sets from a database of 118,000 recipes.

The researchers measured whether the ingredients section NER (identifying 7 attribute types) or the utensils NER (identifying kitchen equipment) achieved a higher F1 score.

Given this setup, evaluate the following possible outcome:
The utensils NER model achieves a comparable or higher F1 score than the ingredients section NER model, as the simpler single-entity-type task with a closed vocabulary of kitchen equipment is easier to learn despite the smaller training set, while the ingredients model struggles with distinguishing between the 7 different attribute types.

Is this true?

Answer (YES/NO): NO